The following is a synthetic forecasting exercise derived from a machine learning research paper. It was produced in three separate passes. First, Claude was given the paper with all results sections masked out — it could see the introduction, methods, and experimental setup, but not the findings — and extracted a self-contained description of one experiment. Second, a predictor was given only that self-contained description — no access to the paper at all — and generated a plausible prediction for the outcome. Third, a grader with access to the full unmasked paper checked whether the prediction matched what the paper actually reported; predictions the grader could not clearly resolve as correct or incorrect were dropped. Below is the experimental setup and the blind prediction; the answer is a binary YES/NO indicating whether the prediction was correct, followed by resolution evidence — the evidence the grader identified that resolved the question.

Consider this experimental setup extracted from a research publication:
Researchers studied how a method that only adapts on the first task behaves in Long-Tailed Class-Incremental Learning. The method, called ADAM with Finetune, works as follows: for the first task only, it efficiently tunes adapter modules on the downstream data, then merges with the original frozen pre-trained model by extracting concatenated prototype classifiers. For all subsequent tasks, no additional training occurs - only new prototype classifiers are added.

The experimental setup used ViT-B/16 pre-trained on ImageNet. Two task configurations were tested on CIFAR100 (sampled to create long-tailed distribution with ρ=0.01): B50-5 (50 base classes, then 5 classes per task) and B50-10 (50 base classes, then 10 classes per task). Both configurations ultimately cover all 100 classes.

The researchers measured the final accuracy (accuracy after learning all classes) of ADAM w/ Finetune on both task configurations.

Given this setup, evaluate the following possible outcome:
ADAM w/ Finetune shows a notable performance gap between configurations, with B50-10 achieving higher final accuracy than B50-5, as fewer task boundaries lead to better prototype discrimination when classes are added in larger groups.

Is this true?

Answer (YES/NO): NO